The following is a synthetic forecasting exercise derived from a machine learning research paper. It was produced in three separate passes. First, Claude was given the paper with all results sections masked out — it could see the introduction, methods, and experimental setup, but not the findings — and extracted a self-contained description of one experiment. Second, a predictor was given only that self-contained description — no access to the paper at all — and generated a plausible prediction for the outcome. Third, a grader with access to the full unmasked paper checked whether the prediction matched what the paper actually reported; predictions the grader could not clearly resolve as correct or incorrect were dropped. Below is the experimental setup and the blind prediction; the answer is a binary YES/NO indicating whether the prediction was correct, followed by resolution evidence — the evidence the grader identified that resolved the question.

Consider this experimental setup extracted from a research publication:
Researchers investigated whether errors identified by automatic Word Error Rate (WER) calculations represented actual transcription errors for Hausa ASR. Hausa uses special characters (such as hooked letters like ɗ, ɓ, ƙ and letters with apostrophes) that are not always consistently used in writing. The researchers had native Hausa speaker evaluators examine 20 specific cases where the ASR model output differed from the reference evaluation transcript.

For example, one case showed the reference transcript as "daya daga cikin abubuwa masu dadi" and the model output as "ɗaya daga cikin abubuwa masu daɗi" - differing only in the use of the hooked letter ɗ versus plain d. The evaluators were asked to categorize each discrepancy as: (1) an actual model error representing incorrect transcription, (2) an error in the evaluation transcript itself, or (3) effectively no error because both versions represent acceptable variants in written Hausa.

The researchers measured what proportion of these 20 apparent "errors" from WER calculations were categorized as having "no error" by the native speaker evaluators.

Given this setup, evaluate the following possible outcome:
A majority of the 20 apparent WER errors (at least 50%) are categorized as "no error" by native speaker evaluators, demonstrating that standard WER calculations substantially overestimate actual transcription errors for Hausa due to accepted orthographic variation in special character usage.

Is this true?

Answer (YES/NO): YES